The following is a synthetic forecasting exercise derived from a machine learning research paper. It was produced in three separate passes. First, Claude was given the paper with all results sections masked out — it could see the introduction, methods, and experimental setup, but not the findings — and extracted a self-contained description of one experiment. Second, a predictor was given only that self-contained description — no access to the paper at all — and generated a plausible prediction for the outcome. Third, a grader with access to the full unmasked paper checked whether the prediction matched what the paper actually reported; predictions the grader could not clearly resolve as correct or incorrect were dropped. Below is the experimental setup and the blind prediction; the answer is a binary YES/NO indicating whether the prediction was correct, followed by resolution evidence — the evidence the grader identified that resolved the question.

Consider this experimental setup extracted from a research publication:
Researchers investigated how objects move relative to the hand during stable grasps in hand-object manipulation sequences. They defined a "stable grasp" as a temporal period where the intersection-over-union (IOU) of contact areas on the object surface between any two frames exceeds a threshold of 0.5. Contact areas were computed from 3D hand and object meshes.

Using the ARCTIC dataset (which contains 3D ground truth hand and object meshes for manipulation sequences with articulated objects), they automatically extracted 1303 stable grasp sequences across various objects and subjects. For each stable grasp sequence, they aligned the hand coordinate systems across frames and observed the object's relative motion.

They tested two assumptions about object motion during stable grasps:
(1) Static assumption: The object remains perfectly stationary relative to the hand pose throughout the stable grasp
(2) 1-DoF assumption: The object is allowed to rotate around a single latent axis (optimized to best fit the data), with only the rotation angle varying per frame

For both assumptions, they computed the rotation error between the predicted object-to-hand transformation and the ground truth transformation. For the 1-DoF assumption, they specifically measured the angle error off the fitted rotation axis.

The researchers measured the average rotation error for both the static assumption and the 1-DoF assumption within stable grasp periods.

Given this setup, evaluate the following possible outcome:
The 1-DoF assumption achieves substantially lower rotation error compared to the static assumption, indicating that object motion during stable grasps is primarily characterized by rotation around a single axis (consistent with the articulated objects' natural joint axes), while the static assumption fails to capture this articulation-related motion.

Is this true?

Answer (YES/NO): YES